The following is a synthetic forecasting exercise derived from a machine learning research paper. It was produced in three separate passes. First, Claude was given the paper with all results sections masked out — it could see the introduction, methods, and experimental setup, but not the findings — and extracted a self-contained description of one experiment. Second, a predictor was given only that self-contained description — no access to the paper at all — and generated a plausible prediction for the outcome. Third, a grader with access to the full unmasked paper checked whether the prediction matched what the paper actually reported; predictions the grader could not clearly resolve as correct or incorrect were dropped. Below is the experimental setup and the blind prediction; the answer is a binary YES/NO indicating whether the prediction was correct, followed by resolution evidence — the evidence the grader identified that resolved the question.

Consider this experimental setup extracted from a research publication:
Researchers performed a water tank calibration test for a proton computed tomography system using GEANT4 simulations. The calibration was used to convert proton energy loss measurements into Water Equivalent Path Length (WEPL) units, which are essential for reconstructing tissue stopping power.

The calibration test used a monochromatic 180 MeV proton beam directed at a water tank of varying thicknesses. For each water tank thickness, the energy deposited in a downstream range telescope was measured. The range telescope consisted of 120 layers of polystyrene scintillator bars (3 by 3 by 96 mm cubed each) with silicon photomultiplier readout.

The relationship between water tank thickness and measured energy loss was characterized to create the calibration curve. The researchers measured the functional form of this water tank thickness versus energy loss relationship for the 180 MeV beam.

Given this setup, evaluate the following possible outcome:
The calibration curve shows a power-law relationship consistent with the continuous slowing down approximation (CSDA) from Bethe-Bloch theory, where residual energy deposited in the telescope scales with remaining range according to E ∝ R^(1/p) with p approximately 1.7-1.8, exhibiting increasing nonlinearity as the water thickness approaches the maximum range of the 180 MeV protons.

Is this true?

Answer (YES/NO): NO